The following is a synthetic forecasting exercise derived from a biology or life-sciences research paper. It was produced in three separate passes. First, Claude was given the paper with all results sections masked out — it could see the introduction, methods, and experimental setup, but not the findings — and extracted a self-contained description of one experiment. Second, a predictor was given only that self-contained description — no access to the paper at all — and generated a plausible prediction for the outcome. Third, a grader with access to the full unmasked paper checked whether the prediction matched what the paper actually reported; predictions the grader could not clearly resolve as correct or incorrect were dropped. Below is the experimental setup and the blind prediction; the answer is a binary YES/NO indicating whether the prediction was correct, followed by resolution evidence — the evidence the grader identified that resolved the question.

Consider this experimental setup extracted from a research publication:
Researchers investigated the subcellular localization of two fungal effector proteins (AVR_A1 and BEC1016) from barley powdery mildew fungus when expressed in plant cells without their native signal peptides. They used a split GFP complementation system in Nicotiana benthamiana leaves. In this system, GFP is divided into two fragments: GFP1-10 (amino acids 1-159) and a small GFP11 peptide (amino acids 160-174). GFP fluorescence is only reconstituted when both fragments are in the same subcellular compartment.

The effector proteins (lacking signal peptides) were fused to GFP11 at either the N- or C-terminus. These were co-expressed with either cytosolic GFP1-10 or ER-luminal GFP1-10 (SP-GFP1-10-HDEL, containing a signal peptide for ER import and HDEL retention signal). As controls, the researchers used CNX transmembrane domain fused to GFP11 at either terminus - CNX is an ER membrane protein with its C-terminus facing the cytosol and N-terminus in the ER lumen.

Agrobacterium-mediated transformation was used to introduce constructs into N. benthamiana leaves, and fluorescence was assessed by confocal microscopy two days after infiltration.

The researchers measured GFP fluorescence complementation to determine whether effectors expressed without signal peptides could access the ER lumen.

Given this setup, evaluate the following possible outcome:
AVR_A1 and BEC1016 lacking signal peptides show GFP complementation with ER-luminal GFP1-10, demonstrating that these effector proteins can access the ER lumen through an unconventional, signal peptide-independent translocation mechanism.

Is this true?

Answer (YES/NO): YES